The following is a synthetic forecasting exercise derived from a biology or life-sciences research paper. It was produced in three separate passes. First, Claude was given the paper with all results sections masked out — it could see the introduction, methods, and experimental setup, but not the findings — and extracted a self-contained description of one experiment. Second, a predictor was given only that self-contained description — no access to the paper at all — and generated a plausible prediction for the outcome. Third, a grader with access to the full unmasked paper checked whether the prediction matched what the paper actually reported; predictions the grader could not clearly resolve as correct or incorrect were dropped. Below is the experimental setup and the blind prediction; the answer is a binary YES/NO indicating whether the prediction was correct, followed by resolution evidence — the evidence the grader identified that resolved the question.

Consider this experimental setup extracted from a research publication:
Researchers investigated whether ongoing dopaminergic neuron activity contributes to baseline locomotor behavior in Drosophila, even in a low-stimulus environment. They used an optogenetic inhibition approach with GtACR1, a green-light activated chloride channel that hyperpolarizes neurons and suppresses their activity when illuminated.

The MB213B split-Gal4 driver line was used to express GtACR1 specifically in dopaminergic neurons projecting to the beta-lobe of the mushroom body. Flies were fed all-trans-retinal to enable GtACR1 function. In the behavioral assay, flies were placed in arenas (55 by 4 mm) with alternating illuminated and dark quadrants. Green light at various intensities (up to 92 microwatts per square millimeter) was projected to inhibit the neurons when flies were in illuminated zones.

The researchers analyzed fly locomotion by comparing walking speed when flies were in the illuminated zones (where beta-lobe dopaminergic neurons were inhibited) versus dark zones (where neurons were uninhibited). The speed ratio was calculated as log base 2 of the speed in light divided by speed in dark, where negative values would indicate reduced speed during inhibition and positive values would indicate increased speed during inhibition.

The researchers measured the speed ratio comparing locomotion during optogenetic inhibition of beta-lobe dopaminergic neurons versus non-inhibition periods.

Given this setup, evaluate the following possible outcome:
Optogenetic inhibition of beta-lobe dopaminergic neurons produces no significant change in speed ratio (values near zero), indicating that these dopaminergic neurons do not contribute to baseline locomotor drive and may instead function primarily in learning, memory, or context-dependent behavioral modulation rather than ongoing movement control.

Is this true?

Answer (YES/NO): NO